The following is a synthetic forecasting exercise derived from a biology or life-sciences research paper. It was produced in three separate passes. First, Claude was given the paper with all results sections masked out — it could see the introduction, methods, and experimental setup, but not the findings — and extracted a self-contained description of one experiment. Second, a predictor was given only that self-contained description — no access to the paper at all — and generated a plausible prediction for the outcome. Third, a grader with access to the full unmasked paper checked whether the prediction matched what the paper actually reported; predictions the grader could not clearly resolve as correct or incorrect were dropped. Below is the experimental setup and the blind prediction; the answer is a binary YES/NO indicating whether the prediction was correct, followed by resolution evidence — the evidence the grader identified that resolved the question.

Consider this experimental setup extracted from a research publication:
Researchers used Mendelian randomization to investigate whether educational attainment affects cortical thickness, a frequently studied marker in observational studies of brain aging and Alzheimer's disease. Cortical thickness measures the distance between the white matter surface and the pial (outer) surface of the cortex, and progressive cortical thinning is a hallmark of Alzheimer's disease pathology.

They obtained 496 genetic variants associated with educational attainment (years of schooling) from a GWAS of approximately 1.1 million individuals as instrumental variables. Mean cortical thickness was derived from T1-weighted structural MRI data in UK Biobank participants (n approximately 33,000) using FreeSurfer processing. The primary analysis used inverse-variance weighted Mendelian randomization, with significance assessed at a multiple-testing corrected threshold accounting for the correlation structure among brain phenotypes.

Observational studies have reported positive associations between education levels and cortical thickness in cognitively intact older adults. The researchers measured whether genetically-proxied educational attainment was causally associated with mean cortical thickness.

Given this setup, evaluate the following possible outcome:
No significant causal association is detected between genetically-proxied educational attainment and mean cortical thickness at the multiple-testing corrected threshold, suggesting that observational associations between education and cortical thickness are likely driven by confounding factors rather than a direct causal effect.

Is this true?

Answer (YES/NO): YES